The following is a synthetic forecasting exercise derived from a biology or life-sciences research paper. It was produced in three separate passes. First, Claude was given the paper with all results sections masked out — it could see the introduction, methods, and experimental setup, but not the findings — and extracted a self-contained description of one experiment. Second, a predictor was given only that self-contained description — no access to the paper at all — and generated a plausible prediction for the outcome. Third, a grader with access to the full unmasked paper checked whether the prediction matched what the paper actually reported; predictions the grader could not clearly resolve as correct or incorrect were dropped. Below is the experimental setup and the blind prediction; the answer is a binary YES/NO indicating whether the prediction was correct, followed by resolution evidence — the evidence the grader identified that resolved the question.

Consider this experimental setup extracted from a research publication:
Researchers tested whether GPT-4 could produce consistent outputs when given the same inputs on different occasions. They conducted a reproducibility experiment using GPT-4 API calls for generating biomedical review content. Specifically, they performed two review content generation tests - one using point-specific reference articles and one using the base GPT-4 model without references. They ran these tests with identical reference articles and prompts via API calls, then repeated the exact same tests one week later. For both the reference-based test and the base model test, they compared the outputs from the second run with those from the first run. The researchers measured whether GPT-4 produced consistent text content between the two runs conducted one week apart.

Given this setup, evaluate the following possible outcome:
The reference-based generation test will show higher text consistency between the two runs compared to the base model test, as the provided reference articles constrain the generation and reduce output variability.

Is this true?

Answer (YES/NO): NO